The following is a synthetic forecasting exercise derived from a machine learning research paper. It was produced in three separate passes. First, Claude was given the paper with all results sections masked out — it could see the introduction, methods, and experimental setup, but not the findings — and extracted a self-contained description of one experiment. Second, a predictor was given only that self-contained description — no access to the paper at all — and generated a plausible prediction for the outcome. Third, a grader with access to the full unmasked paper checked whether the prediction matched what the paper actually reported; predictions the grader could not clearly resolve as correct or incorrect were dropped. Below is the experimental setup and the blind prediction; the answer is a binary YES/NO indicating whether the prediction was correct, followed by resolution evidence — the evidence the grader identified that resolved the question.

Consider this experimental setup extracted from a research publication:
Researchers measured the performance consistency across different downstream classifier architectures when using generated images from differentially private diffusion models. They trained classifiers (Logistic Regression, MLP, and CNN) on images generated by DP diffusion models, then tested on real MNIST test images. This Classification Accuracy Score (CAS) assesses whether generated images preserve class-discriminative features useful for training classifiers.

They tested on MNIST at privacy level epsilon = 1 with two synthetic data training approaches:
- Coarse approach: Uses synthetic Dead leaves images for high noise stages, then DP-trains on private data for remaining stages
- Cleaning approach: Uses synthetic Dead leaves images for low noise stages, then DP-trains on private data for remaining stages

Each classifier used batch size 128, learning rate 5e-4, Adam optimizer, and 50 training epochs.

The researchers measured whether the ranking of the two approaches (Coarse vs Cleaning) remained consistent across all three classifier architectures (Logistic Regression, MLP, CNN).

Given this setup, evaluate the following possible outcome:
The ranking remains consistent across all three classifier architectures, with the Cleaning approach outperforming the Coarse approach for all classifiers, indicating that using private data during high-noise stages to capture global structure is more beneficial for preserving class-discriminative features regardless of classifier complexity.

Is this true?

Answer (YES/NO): NO